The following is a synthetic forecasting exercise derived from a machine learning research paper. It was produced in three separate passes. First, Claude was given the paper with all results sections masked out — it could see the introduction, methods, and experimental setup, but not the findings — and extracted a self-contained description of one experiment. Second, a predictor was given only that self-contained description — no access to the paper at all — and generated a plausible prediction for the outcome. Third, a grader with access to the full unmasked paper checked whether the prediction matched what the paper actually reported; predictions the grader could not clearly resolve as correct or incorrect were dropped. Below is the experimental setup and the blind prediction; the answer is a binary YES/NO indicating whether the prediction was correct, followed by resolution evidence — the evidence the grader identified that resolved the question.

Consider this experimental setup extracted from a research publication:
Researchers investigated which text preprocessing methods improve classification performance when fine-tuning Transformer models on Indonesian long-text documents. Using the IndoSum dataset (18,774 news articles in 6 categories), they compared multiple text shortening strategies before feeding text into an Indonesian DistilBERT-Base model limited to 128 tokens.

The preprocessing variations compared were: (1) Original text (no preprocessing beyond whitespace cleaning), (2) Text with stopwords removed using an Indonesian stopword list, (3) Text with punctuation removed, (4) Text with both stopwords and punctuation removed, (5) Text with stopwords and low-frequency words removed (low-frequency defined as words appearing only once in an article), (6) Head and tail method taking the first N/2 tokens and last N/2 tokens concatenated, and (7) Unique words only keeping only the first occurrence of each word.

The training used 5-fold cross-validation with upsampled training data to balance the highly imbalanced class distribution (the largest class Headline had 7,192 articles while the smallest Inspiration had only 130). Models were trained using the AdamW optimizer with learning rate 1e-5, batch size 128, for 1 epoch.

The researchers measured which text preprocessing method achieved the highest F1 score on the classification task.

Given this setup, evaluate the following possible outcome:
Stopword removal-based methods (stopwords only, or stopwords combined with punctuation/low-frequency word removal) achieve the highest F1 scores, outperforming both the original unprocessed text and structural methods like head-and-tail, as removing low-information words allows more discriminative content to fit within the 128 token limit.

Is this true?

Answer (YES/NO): NO